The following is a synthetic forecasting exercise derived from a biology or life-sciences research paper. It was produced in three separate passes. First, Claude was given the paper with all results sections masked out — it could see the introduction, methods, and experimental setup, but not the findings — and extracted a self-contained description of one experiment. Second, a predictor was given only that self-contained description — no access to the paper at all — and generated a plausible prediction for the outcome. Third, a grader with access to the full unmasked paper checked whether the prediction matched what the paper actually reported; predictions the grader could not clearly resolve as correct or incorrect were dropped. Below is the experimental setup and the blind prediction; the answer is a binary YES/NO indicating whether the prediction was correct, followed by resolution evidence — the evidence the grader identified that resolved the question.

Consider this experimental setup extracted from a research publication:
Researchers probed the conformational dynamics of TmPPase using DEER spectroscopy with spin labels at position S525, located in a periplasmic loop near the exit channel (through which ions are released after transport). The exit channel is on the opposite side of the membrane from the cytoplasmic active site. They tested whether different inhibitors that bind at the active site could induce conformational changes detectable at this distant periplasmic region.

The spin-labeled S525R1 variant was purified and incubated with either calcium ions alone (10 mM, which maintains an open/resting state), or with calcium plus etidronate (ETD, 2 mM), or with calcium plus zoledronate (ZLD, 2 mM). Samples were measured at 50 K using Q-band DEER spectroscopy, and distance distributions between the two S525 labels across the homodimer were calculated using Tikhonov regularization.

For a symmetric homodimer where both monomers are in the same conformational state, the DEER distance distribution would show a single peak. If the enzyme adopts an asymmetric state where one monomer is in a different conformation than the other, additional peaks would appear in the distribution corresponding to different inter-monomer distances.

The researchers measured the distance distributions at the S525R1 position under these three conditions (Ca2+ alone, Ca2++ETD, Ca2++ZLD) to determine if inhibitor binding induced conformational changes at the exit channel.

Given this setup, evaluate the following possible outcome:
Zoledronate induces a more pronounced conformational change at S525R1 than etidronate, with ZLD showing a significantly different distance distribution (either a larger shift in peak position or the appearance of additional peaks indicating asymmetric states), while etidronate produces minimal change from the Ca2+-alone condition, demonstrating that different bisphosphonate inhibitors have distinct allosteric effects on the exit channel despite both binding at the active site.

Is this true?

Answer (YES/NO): NO